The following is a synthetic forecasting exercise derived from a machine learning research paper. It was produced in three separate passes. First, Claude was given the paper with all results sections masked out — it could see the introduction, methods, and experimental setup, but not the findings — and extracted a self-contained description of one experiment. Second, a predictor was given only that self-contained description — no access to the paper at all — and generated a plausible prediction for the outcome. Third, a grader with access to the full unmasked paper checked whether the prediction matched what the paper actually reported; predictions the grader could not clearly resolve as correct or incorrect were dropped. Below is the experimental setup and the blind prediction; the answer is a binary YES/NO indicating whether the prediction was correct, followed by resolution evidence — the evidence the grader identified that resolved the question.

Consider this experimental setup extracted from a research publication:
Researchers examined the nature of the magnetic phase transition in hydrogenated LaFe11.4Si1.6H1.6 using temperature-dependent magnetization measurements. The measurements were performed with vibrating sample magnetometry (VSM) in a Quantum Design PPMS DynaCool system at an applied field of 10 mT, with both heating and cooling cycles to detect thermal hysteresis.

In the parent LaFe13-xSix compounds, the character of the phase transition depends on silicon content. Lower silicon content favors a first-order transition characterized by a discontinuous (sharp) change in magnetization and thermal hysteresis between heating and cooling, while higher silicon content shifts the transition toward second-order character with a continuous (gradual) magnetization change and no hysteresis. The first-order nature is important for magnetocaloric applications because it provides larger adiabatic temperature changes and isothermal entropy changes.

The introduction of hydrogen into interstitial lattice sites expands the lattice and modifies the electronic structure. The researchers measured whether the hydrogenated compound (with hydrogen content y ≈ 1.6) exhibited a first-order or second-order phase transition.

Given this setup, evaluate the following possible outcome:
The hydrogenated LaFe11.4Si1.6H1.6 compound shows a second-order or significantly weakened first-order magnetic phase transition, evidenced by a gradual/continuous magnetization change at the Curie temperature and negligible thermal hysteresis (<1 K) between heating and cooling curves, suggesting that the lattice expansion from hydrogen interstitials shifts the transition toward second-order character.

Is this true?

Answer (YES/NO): NO